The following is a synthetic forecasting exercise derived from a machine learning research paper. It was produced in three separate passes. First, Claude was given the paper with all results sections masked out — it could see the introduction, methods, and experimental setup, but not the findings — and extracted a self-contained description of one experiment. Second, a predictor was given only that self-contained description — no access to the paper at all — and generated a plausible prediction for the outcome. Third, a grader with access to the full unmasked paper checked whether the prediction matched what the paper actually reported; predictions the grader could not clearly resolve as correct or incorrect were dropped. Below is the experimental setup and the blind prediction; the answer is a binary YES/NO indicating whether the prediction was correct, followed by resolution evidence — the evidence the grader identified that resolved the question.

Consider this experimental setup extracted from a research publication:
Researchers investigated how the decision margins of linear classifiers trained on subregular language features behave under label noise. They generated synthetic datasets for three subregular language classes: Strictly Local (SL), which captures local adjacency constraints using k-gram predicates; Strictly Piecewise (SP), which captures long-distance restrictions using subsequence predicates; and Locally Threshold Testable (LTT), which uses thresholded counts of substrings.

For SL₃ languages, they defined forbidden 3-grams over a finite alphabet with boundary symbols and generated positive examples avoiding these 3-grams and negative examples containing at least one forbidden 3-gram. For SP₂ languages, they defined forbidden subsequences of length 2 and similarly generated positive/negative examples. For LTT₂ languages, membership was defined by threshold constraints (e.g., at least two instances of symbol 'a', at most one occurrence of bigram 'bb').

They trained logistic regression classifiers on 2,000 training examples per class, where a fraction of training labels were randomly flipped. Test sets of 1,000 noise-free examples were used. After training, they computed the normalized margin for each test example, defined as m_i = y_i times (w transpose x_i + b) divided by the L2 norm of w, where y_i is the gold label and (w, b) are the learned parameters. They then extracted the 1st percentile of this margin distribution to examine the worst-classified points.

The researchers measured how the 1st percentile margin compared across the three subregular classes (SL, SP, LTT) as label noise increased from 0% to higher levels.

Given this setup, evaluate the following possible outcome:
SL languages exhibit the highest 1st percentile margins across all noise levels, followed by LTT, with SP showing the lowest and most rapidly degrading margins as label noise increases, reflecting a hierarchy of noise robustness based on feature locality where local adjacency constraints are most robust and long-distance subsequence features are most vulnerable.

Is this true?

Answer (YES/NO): NO